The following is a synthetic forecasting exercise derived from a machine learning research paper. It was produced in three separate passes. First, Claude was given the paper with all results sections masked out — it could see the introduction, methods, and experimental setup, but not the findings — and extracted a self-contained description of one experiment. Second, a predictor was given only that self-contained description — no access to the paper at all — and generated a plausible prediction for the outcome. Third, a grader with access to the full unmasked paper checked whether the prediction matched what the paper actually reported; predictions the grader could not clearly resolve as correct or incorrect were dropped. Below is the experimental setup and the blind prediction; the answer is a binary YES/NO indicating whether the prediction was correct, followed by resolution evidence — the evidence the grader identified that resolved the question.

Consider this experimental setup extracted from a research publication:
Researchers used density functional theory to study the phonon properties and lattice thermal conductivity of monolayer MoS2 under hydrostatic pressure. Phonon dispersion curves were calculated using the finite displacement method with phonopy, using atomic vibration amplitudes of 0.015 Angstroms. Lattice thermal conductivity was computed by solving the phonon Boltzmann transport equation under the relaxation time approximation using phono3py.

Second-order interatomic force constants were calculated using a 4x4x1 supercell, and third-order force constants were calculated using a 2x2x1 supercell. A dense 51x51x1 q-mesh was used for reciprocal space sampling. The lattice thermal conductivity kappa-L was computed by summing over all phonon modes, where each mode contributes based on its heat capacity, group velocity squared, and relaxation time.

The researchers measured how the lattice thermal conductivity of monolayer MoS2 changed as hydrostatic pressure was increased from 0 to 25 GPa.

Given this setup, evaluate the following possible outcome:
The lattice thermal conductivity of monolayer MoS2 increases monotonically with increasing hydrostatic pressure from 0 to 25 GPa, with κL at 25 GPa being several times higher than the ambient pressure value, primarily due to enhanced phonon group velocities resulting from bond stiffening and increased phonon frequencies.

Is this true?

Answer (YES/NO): NO